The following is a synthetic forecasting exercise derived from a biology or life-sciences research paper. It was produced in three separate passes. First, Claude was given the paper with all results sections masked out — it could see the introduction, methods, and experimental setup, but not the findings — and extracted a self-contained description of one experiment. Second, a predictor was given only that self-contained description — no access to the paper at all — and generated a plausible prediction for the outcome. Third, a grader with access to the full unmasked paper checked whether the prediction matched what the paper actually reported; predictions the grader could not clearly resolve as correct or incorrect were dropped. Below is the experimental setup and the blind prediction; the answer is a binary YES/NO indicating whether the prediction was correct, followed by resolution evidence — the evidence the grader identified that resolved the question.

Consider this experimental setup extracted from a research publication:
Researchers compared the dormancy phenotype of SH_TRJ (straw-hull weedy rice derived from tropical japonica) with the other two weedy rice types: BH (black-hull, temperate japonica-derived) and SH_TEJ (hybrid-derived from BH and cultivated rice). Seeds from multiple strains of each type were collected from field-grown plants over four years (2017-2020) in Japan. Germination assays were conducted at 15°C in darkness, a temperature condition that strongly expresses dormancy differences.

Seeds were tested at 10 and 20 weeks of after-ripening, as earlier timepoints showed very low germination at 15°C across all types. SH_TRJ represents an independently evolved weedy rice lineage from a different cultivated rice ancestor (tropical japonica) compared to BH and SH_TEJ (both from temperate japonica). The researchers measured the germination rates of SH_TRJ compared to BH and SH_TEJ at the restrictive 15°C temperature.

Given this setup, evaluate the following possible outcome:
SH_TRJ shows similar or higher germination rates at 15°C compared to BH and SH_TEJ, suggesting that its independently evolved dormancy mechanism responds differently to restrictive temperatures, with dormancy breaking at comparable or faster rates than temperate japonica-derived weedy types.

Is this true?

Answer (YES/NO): YES